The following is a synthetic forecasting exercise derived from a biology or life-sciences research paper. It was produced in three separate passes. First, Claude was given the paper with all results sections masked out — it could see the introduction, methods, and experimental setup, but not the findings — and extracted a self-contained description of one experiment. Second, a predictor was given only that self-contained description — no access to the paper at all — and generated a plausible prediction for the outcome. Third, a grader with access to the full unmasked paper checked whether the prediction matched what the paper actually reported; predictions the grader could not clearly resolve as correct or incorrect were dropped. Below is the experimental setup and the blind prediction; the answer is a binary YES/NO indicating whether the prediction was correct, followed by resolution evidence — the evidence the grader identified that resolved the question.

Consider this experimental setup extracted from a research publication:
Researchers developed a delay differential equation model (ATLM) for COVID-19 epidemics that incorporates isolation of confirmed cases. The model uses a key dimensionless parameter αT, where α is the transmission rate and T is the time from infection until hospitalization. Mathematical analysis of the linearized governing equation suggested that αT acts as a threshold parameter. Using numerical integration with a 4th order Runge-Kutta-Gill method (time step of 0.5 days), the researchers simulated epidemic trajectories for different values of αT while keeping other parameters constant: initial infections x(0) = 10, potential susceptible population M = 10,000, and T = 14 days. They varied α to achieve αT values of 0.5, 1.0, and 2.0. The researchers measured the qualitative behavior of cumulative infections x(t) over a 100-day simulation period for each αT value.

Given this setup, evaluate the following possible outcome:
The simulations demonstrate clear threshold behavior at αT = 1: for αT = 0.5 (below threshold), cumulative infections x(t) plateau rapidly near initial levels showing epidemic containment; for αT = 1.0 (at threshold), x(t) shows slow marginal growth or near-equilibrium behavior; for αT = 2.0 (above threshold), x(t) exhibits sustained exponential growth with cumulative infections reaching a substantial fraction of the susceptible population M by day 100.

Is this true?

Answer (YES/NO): YES